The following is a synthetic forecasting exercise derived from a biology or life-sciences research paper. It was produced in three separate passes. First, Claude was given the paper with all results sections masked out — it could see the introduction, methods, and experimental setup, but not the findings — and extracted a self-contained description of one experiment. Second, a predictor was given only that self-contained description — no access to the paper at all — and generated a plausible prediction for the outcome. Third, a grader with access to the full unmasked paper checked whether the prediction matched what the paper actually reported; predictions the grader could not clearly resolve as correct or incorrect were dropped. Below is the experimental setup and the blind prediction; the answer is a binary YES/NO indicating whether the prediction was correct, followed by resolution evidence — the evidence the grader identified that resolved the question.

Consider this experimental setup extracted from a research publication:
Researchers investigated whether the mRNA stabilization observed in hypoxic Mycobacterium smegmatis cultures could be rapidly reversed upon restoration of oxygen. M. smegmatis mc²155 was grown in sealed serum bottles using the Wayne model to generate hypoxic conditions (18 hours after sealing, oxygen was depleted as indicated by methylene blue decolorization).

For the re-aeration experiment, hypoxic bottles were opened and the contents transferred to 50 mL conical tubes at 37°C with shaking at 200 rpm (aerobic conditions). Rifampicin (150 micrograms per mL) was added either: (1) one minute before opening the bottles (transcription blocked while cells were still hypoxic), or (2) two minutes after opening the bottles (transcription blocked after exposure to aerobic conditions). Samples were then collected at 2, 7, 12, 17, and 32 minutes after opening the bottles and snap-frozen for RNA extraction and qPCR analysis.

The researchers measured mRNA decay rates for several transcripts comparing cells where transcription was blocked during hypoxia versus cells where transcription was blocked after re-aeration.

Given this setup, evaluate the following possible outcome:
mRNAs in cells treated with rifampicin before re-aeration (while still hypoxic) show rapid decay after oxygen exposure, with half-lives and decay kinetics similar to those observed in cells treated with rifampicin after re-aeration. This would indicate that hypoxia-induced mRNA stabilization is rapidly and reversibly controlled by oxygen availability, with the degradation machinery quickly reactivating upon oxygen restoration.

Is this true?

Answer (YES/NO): YES